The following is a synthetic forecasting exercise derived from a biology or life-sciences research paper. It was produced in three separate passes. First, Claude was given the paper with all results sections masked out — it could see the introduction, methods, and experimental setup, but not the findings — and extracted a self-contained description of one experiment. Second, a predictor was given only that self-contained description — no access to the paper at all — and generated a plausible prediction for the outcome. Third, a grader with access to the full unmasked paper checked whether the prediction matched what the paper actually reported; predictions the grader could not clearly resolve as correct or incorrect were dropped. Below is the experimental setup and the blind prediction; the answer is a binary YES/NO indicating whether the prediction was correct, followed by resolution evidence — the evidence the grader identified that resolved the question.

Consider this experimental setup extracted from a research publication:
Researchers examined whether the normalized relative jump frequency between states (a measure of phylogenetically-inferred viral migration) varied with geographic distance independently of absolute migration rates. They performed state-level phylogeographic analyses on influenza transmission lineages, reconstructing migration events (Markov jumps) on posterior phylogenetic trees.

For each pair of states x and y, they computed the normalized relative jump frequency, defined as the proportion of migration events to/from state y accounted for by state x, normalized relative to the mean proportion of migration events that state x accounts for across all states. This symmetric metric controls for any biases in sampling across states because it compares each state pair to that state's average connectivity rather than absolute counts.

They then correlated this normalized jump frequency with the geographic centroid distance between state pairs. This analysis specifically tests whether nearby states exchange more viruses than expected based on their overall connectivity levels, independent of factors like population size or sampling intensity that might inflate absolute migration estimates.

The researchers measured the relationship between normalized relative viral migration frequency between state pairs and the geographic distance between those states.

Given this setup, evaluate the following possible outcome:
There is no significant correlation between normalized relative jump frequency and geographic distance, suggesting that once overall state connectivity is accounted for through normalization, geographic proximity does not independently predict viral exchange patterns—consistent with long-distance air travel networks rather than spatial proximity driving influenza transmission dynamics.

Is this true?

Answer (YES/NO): NO